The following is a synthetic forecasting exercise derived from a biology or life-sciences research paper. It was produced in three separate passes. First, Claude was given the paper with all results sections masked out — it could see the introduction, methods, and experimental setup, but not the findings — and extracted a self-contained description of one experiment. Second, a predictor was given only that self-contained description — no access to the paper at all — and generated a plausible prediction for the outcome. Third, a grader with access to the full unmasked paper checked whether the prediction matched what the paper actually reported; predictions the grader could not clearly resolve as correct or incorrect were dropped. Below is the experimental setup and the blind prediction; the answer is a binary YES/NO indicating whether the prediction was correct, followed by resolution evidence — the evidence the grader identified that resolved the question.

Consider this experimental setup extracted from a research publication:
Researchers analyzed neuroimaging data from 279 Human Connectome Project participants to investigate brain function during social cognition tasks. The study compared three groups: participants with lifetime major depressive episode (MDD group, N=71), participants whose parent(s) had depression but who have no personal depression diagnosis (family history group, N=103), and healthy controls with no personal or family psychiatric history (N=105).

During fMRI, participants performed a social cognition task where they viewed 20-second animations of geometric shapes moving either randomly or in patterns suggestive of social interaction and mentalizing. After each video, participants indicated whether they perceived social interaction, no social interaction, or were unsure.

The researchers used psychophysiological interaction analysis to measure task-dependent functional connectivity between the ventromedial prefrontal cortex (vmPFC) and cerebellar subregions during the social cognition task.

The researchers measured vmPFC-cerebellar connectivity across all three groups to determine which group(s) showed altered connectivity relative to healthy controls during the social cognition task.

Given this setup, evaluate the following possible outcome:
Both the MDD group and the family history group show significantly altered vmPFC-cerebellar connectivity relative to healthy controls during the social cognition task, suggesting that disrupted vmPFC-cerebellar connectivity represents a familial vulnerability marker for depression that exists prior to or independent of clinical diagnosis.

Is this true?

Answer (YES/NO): NO